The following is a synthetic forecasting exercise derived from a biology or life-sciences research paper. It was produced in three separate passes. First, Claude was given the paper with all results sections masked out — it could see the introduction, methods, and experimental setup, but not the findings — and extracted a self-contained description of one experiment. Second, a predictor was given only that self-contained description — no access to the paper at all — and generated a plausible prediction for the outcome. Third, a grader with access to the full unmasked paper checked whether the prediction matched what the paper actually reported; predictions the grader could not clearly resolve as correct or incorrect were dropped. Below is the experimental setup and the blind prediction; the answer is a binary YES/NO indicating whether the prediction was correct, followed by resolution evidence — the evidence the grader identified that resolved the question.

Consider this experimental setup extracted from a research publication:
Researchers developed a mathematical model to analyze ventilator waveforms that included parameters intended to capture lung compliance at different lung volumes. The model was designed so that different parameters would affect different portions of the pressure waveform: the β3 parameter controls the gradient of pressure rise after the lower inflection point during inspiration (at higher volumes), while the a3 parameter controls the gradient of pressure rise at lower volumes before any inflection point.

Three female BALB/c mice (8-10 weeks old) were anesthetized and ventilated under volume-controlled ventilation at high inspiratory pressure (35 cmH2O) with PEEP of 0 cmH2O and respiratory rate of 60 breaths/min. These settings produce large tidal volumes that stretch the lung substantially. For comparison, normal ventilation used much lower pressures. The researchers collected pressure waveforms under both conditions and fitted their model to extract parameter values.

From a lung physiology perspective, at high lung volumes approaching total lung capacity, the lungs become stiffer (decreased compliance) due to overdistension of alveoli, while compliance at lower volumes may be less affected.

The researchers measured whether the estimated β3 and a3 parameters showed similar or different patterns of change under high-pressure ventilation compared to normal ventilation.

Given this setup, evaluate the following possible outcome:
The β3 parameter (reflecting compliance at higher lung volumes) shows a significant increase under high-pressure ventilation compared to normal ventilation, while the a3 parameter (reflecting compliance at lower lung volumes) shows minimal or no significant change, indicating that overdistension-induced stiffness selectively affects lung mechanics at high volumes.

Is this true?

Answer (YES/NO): NO